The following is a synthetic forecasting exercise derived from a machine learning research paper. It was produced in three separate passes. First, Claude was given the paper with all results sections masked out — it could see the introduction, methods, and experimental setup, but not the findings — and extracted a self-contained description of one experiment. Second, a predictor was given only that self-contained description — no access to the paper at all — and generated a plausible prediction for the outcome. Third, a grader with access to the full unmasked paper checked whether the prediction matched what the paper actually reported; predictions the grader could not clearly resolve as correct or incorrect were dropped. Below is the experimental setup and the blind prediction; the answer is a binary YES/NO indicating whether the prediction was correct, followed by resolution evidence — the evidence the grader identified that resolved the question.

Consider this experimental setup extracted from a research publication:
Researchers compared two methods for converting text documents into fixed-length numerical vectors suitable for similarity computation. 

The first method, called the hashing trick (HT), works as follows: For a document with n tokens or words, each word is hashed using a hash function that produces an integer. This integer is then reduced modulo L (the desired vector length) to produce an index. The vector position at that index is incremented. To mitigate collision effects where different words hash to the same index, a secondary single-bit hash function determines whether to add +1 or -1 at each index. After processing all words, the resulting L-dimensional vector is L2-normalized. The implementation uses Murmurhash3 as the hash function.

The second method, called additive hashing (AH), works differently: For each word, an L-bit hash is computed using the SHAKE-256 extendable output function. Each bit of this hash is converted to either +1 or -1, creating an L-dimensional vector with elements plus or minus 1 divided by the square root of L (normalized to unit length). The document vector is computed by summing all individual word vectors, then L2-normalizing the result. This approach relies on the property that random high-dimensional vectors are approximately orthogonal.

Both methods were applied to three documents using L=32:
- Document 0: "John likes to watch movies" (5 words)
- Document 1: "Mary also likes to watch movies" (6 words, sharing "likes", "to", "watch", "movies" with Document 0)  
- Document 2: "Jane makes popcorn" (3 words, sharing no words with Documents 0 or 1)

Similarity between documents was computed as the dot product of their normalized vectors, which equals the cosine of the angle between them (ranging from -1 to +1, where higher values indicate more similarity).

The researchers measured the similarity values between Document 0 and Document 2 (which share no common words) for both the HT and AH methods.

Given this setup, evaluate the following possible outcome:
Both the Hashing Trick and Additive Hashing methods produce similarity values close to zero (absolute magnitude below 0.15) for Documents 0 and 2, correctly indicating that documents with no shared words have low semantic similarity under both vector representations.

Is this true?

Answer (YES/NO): NO